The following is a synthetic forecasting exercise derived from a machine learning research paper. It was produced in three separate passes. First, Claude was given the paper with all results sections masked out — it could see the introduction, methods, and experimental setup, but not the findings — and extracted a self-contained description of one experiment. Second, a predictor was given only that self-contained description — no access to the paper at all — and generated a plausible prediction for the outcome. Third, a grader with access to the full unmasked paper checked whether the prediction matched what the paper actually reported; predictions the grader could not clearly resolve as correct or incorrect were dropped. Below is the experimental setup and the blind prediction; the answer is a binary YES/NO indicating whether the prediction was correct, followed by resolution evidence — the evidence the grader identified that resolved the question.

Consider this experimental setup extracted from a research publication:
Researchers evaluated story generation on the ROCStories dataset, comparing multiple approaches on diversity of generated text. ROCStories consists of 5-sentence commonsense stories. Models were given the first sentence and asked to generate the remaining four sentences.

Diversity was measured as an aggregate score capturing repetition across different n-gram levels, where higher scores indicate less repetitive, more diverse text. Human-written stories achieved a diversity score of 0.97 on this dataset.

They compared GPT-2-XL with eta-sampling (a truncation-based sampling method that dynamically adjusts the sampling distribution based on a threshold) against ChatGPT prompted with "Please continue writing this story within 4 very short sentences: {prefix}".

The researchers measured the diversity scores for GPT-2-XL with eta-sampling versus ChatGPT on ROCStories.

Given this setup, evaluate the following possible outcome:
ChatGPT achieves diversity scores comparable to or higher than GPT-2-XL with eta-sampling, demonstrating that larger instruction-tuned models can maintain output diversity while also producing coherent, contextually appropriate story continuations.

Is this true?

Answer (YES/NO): NO